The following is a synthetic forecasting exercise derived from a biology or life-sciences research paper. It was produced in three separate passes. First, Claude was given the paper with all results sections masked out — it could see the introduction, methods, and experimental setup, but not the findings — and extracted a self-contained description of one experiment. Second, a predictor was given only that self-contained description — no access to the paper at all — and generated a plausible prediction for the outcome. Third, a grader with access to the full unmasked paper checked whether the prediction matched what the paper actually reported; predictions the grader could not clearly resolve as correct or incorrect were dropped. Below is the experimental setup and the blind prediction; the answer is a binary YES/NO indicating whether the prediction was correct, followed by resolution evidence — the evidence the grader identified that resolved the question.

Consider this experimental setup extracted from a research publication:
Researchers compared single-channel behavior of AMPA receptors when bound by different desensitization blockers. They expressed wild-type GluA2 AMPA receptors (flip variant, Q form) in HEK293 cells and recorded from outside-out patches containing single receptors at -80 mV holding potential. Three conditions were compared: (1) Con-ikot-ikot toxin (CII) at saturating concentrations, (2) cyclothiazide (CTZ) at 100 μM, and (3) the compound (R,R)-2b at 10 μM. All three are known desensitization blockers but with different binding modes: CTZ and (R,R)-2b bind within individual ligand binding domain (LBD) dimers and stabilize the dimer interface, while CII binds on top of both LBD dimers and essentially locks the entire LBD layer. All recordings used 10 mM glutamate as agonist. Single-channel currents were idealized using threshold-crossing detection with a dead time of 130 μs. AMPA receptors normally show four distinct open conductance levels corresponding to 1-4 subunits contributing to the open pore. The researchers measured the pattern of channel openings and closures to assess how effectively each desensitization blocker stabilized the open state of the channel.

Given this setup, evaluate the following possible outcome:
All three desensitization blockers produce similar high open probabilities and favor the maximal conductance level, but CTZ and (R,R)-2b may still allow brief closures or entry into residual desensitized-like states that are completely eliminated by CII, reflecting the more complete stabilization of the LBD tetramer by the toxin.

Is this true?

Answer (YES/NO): NO